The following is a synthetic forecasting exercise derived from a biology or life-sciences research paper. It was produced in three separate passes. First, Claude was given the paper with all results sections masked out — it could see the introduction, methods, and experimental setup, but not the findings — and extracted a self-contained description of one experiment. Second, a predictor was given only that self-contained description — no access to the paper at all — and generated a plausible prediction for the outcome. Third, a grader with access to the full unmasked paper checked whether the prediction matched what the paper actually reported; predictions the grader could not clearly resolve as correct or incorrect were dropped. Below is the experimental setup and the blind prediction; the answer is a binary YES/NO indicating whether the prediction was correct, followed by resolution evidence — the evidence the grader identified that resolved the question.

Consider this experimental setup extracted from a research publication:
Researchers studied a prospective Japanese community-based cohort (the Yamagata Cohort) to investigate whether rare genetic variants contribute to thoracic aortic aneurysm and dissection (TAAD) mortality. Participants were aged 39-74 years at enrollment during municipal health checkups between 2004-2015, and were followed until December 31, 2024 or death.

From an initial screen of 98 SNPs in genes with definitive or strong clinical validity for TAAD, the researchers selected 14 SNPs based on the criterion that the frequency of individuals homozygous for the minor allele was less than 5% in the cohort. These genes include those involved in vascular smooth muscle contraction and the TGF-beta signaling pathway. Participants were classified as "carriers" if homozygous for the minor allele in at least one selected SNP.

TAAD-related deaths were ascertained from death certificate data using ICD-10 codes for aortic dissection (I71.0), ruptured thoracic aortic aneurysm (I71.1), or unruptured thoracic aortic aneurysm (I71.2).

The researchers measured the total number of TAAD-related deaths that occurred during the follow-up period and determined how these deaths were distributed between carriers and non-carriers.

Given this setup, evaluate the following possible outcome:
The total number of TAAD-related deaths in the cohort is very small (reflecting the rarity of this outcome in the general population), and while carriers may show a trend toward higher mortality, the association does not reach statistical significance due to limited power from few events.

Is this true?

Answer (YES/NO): NO